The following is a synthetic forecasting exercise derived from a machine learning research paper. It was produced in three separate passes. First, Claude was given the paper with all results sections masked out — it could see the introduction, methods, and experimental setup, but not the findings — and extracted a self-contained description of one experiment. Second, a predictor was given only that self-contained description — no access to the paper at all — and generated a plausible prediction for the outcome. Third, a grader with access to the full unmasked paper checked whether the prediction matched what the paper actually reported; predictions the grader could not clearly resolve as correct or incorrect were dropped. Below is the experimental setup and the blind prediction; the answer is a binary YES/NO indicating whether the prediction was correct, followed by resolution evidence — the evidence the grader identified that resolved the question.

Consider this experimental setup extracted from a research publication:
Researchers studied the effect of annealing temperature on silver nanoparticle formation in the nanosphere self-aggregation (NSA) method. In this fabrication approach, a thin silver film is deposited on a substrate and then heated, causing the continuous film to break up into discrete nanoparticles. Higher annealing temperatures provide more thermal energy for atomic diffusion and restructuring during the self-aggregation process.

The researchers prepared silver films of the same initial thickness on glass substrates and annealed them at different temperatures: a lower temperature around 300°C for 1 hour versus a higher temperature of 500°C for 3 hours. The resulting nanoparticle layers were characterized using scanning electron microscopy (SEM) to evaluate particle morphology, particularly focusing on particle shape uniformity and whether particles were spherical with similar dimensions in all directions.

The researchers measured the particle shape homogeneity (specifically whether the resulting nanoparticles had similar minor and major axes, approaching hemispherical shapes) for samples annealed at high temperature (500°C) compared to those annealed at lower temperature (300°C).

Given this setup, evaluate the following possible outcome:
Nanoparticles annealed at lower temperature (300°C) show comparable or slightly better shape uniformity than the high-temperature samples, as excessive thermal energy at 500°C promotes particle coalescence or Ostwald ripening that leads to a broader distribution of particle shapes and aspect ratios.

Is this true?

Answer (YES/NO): NO